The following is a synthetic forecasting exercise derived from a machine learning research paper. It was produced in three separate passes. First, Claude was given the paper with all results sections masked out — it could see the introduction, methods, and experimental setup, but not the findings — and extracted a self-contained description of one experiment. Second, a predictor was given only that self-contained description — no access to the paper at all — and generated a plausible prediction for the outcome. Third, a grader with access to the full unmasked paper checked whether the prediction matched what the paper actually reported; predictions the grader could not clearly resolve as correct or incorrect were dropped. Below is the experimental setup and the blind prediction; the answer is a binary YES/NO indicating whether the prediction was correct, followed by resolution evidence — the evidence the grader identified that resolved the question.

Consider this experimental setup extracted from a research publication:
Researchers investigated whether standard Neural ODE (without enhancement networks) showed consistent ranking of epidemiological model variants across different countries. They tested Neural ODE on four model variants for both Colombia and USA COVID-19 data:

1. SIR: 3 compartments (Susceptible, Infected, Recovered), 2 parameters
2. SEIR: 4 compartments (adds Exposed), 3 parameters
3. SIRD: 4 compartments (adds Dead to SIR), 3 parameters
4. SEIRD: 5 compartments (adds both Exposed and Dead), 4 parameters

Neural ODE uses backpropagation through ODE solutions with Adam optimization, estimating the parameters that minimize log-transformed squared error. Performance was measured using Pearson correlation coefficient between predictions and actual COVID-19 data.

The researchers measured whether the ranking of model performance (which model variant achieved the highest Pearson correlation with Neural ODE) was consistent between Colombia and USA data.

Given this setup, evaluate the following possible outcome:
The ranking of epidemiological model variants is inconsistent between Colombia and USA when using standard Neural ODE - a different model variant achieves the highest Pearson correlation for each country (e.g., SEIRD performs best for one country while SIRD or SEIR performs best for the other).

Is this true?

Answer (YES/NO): YES